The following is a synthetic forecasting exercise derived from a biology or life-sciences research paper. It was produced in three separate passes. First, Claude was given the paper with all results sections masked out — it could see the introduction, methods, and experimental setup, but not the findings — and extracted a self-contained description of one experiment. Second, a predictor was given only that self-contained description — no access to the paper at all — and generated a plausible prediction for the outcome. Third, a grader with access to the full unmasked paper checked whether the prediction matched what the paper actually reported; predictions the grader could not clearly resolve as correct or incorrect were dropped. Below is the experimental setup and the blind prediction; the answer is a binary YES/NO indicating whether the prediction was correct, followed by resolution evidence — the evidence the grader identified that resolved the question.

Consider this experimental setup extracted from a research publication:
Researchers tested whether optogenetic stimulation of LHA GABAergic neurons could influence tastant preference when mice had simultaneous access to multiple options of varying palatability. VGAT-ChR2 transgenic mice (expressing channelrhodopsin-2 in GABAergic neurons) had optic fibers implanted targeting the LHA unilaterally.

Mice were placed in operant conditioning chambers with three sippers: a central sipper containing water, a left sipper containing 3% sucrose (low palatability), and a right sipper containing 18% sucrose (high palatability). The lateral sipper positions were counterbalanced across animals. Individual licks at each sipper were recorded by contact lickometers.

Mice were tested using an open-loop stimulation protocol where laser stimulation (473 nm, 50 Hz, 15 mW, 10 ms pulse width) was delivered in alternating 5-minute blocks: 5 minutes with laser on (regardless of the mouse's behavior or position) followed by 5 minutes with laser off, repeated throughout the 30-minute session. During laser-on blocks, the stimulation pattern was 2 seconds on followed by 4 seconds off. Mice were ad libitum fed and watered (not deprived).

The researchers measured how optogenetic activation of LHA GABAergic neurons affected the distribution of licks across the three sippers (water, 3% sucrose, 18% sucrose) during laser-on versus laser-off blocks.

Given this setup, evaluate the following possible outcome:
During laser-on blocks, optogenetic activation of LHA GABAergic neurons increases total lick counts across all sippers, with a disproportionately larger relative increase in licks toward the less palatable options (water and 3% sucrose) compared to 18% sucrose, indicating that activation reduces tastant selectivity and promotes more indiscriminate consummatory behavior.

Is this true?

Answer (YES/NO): NO